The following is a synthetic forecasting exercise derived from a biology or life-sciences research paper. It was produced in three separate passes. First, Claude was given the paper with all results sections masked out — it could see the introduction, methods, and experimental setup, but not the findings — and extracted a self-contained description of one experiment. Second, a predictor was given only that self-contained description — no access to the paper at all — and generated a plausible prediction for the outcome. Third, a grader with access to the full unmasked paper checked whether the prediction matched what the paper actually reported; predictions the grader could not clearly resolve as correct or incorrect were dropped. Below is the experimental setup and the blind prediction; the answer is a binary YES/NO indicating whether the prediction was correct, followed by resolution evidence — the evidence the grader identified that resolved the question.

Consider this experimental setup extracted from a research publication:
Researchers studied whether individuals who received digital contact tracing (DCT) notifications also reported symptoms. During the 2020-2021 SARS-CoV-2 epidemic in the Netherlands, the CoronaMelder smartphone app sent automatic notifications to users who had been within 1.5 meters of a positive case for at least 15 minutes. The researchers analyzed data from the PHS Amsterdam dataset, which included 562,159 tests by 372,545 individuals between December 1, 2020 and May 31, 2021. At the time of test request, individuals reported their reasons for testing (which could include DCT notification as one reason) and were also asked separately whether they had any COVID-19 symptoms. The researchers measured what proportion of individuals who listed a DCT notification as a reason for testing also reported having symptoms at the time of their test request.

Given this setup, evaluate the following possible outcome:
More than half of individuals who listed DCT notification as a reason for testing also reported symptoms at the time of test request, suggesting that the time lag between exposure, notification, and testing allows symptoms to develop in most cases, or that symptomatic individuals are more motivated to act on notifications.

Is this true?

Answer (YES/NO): NO